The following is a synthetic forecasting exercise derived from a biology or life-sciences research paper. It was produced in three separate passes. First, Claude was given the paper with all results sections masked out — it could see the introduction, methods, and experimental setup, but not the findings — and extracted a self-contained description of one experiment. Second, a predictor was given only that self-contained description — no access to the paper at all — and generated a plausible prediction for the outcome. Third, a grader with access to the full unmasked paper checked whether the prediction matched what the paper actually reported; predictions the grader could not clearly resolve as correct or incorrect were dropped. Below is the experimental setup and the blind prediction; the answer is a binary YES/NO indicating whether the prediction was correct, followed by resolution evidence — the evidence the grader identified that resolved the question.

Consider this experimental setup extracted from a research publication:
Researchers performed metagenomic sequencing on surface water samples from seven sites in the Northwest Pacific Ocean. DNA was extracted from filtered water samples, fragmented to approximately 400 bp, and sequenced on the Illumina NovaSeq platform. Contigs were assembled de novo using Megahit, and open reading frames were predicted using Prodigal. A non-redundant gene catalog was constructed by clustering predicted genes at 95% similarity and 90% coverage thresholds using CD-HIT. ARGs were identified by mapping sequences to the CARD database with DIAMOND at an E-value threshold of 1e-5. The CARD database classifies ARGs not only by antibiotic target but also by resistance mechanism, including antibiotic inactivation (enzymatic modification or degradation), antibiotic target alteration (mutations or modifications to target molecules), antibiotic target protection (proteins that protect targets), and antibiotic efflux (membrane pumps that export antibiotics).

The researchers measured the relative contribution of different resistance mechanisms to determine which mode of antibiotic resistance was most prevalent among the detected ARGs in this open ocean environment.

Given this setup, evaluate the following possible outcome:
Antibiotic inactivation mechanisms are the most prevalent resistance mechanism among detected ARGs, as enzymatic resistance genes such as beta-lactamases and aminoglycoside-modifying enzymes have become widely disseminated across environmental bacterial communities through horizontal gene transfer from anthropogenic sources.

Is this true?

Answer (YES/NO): NO